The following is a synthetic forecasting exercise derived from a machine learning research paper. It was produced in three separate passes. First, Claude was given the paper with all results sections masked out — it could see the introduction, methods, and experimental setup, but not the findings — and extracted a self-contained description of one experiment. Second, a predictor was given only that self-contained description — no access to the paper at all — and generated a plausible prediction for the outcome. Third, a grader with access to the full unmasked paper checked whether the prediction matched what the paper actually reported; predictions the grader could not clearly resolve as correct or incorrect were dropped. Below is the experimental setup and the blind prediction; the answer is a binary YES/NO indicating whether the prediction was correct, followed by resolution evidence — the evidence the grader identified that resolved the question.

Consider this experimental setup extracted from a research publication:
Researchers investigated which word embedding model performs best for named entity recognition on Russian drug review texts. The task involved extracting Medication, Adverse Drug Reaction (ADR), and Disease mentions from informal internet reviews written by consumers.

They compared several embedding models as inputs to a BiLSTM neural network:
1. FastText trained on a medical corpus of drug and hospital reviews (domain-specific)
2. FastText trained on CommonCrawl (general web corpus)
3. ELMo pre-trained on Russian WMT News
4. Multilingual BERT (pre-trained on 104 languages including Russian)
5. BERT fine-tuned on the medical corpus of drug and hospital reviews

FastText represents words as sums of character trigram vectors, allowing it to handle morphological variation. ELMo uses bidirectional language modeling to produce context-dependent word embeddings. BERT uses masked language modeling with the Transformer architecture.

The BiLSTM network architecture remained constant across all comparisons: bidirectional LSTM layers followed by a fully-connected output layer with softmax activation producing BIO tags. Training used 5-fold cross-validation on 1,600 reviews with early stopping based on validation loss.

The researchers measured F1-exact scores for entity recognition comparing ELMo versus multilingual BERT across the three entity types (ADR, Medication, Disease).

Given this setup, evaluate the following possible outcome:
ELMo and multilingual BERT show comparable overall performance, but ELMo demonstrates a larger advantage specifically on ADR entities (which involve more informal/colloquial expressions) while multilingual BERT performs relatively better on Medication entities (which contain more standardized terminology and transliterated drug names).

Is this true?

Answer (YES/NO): NO